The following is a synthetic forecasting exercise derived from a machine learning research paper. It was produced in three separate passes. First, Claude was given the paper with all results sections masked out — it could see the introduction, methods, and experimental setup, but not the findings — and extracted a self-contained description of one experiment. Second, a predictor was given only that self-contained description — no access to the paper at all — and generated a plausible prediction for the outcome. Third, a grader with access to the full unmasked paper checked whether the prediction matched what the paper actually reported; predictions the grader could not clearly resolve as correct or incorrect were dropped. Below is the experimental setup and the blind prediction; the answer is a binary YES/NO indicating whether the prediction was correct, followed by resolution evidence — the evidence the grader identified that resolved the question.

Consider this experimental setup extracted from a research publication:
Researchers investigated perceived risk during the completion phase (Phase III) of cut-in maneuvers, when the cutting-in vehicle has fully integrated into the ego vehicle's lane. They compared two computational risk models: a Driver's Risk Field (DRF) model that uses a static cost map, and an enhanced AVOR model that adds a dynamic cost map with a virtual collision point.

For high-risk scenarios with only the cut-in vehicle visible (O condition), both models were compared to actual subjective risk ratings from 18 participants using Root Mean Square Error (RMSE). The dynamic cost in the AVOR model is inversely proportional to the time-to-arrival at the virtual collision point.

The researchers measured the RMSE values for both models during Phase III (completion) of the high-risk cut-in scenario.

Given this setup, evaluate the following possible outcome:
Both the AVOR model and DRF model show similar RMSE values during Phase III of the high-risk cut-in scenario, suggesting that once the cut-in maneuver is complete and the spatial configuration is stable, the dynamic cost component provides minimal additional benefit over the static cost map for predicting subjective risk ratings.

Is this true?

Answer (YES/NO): NO